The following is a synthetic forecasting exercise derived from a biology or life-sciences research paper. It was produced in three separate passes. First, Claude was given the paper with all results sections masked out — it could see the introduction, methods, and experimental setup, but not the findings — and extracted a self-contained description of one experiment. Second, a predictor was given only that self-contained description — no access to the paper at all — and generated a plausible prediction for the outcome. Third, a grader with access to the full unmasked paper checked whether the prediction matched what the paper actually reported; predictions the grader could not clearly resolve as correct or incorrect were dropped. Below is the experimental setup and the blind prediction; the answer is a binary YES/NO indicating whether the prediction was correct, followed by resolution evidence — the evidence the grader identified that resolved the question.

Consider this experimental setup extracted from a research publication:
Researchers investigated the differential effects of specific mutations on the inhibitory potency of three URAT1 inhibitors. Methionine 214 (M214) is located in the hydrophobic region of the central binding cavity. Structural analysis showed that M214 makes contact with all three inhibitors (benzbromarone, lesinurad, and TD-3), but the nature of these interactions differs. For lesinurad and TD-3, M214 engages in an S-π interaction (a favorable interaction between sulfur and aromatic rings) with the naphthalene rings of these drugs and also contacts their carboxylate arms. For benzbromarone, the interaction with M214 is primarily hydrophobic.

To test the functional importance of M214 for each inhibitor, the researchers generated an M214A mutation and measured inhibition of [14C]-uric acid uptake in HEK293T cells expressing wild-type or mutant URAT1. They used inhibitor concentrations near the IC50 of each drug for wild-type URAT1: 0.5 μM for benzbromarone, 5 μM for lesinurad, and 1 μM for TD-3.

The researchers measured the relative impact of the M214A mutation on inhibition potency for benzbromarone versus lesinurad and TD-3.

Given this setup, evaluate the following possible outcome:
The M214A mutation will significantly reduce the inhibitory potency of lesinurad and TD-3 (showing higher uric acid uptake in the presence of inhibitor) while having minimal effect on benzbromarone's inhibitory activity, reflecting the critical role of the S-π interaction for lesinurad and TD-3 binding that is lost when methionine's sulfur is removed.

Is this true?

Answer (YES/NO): NO